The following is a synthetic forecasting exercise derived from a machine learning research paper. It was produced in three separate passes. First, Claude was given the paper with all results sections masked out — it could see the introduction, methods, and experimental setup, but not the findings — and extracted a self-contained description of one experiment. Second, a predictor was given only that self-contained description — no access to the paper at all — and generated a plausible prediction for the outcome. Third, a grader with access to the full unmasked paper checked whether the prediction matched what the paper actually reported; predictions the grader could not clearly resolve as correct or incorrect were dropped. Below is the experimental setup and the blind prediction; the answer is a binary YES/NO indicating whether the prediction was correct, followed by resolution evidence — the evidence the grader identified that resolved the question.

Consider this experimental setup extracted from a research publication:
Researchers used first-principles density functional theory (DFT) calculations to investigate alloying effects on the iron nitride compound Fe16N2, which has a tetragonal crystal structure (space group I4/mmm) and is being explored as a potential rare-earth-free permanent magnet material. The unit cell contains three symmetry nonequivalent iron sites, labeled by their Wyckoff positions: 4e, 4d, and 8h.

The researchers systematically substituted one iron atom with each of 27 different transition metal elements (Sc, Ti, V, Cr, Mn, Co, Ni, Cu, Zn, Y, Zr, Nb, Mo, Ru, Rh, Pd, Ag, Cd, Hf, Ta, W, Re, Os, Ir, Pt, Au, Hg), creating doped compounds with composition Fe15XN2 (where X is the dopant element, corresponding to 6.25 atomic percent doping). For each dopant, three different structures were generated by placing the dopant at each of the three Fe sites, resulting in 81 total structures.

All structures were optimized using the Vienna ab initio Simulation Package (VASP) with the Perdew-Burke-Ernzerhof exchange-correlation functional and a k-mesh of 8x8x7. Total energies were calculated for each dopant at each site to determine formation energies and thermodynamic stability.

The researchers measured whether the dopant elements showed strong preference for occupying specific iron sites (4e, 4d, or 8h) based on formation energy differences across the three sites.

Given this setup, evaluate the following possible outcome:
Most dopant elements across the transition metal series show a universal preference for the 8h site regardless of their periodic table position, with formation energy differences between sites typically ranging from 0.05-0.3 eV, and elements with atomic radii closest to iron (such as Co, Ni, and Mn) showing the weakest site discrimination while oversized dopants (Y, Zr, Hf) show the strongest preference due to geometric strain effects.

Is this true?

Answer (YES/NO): NO